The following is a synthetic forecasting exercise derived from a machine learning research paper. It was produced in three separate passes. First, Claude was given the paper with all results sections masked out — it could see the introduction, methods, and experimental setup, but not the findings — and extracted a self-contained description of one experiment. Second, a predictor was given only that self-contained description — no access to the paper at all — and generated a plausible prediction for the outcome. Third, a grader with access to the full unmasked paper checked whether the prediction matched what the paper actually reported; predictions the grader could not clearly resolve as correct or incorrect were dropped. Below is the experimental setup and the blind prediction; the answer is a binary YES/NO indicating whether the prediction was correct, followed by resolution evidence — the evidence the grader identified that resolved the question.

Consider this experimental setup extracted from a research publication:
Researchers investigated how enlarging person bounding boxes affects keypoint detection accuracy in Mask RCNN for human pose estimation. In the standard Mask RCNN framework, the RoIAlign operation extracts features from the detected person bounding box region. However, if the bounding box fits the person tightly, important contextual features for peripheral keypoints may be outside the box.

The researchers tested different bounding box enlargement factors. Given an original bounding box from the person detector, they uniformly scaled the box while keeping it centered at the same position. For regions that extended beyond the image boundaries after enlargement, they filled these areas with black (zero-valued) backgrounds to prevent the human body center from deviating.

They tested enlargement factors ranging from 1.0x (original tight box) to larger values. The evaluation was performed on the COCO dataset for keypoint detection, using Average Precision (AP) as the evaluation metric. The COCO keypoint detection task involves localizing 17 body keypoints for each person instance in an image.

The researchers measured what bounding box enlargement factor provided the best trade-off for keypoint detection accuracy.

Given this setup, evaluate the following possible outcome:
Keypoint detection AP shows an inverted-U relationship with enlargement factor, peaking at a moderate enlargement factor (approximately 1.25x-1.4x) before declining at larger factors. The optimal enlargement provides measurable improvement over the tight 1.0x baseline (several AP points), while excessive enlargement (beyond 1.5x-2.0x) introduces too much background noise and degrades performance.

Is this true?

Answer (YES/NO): YES